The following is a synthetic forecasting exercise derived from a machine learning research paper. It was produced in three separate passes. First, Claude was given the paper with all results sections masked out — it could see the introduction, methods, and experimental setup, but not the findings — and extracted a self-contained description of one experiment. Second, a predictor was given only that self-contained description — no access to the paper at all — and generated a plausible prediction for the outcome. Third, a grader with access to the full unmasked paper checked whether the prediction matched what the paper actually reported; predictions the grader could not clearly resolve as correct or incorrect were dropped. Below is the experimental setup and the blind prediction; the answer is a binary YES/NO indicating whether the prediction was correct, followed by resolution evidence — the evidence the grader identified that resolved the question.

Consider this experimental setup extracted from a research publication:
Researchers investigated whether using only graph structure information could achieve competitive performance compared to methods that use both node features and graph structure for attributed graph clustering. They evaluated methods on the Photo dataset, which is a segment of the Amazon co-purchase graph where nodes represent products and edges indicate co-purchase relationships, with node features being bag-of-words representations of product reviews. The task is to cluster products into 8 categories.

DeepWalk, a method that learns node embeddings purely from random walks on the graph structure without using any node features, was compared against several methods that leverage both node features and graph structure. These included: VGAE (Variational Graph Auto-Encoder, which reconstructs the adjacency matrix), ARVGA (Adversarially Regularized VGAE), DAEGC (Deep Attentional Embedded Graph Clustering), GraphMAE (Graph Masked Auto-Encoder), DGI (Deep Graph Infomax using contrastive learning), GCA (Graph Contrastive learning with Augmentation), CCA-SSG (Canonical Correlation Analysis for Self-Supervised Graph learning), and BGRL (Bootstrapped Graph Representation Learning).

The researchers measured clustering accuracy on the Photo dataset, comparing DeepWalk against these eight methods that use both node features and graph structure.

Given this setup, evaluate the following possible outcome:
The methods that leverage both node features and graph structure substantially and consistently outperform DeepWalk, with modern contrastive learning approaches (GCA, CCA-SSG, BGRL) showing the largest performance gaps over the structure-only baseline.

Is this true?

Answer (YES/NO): NO